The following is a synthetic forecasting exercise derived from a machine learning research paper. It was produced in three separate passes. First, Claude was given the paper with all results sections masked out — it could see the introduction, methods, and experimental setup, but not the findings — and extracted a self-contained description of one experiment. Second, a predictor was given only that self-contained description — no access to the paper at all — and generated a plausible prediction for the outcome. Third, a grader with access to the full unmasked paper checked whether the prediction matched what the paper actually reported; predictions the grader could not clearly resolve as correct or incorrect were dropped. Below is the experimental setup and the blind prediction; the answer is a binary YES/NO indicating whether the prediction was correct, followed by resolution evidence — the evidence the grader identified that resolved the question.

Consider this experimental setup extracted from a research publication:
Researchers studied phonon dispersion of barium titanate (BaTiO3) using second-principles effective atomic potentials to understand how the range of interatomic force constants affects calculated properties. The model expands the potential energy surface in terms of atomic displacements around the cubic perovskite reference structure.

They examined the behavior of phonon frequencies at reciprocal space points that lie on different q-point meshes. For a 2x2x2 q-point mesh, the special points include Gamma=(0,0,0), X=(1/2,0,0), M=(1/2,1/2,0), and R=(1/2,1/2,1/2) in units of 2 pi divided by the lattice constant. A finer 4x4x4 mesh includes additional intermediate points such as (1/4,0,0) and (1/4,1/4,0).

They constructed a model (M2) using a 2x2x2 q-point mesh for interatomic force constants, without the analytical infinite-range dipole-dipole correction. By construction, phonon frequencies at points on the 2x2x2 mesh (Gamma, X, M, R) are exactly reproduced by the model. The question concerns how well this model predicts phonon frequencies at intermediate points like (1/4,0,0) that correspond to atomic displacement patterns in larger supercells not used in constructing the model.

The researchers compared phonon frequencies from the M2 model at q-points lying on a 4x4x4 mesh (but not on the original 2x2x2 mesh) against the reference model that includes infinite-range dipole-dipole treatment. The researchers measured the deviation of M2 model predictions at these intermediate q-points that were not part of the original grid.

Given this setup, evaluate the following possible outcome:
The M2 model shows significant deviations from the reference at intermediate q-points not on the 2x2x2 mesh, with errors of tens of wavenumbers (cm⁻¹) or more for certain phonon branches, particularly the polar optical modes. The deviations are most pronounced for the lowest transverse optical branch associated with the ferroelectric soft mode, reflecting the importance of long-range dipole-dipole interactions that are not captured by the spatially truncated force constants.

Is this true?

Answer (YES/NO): NO